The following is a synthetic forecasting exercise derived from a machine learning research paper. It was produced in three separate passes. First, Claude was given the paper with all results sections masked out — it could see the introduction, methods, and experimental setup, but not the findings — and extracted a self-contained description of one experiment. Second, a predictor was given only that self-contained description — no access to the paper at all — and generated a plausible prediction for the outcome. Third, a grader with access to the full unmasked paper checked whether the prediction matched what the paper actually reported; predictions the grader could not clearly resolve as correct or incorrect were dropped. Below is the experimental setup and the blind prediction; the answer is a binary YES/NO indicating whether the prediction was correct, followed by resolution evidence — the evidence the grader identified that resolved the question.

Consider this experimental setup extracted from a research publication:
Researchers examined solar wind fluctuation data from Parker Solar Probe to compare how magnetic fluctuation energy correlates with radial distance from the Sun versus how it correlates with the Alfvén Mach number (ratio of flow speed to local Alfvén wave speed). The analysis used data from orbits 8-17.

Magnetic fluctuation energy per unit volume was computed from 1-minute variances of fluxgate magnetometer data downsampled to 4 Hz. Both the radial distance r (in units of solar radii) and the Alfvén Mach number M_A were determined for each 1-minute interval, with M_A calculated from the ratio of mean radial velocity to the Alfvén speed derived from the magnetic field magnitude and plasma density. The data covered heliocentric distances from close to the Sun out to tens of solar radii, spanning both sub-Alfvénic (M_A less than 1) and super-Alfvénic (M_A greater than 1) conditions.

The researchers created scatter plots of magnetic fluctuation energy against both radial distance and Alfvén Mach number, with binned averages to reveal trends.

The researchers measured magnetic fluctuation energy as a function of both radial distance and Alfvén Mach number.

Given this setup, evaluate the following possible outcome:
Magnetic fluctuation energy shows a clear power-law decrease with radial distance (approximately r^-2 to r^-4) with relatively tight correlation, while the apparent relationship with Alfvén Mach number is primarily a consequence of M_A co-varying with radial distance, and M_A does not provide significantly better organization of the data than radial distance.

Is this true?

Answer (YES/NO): NO